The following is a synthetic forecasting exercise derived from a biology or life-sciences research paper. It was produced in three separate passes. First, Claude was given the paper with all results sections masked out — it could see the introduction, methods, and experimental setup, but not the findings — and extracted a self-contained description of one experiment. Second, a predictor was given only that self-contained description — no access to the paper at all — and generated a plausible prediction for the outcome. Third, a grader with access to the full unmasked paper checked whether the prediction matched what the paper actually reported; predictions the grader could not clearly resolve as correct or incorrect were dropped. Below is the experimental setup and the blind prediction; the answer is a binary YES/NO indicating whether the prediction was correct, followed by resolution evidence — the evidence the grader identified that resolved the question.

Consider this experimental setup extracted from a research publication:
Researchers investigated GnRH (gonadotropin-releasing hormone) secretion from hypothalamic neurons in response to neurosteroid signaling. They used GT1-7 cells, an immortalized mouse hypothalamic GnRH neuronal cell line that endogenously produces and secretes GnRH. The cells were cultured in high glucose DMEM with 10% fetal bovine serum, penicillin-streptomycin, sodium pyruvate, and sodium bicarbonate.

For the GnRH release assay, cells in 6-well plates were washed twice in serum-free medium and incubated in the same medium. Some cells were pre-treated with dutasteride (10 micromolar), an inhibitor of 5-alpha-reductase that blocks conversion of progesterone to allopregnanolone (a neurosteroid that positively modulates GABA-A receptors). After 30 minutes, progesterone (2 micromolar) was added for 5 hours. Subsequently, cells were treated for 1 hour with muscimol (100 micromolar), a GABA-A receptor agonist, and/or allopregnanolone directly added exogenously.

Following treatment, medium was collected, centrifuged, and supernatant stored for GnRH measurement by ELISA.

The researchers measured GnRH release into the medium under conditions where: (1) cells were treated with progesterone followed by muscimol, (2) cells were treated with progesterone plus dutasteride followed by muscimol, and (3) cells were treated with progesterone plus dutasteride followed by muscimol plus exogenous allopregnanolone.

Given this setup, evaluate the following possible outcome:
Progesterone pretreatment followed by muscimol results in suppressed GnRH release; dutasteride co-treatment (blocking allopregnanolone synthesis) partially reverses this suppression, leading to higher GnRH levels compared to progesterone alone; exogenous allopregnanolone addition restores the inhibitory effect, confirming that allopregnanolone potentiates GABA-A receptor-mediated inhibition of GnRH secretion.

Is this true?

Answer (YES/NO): NO